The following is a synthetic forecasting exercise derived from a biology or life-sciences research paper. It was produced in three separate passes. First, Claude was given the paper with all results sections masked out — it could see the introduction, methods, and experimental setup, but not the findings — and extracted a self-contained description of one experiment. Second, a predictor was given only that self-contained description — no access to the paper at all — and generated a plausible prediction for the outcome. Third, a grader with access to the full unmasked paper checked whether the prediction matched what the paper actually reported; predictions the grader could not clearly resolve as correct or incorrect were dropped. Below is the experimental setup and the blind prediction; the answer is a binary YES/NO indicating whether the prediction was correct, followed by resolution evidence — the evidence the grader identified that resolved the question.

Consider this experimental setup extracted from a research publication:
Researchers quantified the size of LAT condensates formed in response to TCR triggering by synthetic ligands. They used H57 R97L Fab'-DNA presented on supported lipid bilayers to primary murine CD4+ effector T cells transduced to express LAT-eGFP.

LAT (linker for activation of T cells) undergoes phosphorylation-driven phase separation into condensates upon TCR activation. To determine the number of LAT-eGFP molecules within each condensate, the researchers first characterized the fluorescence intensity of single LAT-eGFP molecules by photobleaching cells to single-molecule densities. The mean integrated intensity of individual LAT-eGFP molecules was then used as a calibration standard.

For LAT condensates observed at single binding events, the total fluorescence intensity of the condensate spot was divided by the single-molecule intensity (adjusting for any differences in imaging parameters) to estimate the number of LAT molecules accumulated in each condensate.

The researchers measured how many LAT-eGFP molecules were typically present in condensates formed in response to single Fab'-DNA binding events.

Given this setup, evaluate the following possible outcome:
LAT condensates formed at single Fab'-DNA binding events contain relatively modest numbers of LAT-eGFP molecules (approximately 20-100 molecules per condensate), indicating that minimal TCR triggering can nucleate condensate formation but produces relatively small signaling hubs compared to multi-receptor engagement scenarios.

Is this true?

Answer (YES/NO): NO